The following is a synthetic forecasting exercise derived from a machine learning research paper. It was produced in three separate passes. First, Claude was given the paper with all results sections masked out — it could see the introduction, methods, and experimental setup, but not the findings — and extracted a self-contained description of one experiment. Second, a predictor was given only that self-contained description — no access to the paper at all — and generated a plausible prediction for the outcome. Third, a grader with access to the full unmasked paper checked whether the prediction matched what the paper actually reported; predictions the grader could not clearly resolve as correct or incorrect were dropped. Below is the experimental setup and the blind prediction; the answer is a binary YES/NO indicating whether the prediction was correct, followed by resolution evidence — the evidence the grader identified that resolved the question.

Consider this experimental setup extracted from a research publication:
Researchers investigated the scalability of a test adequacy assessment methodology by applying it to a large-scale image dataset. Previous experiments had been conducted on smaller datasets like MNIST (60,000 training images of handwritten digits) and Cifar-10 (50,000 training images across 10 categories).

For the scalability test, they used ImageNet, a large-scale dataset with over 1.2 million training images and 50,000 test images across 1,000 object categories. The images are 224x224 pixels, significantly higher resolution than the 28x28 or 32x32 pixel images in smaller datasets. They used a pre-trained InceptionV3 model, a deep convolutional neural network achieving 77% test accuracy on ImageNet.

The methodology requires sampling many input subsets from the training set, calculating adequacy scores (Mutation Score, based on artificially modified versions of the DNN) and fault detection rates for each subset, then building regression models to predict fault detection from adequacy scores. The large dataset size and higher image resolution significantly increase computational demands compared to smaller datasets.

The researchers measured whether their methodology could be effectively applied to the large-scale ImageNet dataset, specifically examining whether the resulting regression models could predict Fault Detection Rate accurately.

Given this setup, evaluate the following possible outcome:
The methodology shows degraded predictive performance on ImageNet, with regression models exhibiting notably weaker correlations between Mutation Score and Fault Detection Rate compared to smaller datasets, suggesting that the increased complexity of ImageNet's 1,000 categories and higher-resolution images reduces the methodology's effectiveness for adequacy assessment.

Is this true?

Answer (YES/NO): NO